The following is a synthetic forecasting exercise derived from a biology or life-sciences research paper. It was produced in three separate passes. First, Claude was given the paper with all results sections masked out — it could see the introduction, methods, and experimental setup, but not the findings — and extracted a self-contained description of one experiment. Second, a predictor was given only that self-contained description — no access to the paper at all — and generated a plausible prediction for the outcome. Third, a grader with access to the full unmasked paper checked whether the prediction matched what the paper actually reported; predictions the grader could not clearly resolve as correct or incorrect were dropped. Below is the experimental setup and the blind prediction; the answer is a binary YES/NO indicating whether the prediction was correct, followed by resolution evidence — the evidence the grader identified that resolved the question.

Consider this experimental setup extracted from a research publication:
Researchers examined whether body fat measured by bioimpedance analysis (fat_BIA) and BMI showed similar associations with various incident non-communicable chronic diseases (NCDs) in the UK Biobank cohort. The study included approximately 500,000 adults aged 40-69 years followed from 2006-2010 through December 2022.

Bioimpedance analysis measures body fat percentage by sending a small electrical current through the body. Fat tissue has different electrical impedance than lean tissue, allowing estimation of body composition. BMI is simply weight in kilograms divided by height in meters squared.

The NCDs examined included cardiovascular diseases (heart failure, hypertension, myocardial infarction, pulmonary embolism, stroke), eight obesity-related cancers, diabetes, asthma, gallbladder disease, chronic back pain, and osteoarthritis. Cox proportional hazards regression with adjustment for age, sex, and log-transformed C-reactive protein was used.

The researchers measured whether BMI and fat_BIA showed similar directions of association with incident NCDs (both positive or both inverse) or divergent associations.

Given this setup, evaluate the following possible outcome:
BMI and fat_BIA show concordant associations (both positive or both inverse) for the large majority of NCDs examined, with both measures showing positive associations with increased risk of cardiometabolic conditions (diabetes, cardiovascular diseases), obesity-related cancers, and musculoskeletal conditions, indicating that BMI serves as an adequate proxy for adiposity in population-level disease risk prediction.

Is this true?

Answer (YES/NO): YES